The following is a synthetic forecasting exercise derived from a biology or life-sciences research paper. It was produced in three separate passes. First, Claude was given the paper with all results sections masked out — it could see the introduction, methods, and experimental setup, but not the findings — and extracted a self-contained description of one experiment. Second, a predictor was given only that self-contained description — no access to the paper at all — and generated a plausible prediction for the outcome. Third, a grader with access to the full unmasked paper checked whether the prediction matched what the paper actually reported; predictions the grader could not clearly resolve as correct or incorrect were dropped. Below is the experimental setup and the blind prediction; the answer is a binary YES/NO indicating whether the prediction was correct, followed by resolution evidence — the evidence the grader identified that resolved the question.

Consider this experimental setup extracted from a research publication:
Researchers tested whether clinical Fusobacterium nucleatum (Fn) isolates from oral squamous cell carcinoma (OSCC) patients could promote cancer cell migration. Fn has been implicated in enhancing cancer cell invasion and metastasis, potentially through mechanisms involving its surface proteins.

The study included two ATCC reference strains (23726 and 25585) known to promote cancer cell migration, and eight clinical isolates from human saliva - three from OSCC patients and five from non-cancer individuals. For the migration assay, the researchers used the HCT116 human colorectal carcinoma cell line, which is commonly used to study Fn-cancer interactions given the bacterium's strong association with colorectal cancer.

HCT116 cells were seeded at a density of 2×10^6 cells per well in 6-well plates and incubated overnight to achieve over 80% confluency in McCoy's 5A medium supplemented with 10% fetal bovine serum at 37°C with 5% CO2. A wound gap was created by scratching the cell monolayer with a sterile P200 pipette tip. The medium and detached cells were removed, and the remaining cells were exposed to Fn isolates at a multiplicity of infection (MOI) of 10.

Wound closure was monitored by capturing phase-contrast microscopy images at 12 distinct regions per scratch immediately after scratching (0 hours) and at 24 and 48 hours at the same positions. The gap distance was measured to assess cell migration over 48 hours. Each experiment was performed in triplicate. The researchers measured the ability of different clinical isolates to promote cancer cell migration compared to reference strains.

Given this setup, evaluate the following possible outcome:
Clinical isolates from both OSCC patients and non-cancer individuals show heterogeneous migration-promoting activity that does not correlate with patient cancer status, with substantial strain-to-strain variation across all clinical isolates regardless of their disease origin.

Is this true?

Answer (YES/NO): NO